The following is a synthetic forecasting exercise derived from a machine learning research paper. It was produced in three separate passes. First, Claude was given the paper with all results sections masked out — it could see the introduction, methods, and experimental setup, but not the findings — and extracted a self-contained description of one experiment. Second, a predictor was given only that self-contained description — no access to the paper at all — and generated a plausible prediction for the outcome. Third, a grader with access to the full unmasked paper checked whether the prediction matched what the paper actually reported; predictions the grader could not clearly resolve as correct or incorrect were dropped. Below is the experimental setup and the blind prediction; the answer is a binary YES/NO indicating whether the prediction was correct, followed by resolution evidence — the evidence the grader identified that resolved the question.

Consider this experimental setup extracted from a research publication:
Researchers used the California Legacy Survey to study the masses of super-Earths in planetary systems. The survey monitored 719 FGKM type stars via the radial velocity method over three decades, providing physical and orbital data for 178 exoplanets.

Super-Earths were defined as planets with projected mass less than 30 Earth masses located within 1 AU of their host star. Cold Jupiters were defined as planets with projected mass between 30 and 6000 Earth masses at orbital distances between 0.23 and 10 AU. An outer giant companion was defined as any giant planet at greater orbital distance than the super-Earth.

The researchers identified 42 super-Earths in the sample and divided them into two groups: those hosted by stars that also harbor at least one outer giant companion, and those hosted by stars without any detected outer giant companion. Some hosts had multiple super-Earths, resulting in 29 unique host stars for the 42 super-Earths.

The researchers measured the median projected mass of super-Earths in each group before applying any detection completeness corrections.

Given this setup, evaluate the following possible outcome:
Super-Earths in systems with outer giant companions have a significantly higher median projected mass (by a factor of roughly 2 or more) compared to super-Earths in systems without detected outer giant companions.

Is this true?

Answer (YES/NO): NO